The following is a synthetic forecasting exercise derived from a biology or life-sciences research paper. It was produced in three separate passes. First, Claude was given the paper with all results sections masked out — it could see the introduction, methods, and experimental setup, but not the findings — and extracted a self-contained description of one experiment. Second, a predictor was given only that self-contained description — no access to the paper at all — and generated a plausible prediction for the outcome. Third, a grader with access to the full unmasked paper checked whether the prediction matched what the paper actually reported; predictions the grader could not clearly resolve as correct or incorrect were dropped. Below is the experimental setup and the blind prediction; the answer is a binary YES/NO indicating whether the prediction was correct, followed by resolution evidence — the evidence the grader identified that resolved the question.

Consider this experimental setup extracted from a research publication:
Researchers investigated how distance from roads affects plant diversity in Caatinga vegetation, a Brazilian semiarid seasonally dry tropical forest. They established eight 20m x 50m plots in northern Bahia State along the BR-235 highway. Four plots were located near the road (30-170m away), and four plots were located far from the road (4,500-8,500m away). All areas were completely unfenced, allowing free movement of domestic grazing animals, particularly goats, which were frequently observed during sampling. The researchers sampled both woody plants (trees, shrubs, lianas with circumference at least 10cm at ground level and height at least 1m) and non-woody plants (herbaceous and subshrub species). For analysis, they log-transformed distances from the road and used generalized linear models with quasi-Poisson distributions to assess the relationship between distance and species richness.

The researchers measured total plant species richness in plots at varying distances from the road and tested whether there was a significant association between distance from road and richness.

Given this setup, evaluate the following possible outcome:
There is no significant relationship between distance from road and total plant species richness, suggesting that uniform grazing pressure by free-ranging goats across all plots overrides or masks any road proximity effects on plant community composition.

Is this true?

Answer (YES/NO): NO